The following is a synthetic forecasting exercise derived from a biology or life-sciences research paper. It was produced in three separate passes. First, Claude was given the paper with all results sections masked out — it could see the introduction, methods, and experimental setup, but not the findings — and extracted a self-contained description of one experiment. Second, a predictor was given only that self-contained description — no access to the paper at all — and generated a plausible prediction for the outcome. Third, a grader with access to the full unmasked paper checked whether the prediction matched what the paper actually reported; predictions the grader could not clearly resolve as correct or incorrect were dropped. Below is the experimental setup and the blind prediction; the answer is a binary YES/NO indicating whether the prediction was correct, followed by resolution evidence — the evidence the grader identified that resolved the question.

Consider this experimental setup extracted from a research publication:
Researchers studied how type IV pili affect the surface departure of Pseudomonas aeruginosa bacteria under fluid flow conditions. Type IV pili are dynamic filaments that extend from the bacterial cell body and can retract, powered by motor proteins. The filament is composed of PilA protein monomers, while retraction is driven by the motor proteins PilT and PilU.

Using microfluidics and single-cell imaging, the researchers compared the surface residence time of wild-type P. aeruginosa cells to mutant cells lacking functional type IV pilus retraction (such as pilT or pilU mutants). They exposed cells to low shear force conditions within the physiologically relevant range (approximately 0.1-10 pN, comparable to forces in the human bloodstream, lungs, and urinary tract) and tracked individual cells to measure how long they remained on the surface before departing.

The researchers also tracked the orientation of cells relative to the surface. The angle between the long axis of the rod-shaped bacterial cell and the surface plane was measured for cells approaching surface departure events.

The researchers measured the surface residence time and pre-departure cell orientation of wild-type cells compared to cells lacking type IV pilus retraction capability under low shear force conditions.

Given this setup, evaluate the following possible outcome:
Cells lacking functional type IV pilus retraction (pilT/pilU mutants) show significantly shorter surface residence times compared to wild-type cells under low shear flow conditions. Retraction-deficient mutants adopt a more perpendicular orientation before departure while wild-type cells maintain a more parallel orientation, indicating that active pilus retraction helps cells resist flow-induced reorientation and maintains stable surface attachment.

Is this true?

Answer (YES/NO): NO